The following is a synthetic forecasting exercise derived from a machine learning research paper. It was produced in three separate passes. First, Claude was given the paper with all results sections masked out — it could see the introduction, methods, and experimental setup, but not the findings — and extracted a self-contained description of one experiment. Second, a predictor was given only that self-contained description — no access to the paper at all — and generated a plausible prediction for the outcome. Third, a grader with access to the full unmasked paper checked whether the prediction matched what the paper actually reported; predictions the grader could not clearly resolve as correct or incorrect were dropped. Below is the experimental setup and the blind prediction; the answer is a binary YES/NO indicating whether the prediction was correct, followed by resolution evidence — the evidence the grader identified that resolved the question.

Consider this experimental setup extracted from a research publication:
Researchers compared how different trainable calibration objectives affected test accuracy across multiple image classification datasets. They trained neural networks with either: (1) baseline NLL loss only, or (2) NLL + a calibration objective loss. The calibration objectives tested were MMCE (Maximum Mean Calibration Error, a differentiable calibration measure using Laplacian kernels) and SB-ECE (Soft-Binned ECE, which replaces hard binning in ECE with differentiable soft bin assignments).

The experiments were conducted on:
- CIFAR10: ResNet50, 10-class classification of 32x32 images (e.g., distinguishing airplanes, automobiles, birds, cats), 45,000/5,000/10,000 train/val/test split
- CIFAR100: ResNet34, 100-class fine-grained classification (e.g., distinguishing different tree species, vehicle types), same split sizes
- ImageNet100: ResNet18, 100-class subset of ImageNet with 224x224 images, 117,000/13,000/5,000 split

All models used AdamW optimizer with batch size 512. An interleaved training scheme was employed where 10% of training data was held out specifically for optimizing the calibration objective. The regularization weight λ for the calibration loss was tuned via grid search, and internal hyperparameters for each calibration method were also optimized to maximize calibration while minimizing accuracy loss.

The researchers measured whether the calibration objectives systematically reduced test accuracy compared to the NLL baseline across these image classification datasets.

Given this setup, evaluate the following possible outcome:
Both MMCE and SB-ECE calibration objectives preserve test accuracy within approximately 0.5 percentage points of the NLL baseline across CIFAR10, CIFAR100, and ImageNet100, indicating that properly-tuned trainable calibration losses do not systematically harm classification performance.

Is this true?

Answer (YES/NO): NO